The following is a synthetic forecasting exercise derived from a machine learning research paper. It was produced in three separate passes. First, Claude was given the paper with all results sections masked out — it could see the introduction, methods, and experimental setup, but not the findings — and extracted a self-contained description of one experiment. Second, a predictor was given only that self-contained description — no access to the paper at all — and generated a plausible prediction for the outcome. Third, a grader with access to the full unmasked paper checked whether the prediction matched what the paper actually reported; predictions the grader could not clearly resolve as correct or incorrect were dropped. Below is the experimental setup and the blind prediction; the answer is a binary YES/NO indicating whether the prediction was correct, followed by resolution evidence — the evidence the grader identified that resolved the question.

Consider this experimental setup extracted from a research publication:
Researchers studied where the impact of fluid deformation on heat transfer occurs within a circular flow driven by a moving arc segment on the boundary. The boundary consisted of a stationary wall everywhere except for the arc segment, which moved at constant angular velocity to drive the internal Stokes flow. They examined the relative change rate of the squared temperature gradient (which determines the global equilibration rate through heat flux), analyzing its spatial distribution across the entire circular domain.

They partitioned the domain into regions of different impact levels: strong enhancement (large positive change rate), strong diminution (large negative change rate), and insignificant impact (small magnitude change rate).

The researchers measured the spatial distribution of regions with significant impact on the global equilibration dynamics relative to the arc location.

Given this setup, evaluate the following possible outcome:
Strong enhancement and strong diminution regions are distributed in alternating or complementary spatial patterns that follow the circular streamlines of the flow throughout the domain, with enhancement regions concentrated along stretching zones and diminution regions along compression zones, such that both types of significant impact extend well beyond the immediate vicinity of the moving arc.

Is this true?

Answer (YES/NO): NO